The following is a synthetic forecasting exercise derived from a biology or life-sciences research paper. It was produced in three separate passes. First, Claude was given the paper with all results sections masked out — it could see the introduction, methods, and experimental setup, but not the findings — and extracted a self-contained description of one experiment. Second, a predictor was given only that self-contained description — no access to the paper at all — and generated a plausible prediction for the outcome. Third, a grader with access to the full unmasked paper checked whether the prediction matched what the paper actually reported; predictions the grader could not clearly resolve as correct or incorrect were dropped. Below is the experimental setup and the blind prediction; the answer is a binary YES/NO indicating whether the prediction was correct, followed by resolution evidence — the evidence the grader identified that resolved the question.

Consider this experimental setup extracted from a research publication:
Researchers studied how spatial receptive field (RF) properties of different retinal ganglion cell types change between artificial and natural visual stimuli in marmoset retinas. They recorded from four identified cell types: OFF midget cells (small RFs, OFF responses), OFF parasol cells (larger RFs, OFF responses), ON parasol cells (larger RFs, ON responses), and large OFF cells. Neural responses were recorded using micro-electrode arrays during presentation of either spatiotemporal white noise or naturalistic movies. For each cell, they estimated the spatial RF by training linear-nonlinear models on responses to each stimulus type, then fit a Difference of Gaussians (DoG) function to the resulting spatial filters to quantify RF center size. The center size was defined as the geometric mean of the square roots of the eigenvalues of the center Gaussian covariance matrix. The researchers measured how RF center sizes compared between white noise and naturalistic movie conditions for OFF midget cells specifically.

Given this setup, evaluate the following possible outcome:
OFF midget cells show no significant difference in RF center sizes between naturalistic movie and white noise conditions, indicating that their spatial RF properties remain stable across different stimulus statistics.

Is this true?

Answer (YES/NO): NO